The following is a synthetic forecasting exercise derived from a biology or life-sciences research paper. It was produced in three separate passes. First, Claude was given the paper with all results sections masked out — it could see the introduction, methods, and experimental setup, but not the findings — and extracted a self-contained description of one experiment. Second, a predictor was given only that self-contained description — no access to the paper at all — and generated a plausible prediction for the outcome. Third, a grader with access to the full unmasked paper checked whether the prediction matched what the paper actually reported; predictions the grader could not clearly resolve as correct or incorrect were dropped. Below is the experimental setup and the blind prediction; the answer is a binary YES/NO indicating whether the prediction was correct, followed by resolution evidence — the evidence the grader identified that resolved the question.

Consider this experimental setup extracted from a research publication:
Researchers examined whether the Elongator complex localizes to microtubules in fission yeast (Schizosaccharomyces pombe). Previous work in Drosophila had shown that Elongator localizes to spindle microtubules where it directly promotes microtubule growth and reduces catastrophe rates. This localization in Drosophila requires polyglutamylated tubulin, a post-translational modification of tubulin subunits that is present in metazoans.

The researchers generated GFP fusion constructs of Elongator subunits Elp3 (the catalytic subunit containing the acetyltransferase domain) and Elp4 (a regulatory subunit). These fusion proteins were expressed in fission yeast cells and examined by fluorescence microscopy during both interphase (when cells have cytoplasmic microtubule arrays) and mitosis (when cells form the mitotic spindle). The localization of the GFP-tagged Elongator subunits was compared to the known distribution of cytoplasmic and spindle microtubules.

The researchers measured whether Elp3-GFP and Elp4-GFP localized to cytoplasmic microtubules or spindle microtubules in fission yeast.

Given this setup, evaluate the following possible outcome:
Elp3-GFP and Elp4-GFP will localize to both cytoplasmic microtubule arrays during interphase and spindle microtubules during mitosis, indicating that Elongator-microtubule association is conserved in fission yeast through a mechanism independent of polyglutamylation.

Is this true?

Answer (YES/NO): NO